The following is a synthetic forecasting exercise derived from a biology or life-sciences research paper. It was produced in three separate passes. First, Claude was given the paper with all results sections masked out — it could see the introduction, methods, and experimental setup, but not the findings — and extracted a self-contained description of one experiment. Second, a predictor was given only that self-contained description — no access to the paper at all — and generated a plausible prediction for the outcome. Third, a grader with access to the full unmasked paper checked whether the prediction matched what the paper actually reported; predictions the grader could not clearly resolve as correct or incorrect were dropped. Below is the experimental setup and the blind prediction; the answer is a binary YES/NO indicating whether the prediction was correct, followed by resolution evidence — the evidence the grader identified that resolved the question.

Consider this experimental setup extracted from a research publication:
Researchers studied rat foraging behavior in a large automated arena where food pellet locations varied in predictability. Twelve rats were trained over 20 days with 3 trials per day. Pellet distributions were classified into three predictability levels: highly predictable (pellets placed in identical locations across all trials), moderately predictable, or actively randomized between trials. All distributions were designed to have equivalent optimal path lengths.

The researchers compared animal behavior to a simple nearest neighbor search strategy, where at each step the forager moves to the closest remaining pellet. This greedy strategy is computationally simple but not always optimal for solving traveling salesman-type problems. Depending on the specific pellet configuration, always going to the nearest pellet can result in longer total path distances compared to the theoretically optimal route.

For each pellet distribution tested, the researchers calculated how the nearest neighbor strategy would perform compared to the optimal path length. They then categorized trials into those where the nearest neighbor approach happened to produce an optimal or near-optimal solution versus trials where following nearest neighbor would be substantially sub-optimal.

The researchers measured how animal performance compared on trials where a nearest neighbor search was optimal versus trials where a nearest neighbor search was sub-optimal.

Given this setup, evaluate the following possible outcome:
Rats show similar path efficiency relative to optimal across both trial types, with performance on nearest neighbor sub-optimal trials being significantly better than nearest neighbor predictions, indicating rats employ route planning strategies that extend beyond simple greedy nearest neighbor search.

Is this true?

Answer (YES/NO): NO